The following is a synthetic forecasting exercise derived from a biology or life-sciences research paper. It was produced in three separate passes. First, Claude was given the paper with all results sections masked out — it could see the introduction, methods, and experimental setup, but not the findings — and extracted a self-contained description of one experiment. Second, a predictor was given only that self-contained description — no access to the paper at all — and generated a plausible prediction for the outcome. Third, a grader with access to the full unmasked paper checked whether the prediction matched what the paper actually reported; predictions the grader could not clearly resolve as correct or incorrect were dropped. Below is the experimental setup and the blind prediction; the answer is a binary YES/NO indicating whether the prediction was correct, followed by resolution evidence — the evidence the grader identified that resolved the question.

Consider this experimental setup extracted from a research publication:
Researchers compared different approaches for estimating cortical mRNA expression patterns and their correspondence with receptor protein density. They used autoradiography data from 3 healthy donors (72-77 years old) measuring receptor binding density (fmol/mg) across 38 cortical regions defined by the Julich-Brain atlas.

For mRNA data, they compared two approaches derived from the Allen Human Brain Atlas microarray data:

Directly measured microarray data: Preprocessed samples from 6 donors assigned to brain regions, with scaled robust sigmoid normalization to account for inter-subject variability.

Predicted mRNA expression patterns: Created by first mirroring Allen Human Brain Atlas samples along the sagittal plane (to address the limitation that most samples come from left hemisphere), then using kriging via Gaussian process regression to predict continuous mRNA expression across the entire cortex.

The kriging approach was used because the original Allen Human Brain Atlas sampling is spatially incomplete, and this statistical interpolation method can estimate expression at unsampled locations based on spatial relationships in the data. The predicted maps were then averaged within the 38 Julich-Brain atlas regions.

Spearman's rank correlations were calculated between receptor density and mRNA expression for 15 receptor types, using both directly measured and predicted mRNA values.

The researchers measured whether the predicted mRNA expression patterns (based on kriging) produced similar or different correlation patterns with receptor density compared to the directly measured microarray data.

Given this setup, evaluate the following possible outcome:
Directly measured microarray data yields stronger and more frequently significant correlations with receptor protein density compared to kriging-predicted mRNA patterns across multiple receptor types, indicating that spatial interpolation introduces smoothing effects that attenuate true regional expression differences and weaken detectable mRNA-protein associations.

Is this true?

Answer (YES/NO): NO